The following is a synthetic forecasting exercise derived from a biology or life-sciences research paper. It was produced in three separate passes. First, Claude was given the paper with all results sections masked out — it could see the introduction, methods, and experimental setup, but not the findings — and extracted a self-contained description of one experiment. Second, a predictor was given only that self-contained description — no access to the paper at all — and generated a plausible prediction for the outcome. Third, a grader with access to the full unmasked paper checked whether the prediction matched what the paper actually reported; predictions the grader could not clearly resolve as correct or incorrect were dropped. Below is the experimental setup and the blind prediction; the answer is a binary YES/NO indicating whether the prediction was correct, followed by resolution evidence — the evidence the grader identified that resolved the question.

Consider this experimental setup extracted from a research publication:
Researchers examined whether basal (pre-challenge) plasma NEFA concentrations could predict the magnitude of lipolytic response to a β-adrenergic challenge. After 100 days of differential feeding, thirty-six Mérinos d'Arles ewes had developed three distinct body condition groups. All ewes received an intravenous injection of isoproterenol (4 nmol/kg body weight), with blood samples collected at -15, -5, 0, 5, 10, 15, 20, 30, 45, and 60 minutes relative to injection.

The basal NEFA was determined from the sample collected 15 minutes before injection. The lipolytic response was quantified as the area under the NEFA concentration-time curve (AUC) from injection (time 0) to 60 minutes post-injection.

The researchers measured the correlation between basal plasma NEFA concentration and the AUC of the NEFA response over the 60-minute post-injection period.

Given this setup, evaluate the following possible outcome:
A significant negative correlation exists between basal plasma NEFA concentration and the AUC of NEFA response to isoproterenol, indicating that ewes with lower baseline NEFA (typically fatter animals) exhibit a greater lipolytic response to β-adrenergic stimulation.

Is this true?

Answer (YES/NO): NO